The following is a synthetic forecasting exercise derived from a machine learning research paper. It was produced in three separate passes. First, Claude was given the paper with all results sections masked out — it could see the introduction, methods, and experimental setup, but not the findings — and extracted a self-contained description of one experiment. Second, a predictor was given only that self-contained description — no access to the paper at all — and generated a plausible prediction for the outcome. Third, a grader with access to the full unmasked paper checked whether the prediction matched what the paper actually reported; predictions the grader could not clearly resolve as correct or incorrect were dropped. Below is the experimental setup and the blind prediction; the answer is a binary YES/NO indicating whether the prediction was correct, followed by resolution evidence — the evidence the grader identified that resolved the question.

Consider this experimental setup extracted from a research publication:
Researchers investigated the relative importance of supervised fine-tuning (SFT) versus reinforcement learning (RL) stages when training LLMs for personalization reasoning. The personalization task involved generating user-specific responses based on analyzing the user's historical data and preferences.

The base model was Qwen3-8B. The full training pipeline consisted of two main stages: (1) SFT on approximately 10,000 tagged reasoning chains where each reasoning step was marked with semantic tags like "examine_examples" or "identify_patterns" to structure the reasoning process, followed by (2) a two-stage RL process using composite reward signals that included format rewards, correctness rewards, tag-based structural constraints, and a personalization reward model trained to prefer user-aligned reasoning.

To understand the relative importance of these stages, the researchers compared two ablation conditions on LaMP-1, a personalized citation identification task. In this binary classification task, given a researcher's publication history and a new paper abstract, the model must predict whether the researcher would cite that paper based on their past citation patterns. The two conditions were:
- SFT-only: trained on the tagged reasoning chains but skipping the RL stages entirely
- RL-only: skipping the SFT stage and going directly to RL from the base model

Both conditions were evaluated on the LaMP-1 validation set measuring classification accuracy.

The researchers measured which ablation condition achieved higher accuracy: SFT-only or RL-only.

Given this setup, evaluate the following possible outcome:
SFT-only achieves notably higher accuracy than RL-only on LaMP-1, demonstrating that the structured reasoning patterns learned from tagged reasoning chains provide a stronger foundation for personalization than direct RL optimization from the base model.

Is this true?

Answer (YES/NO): NO